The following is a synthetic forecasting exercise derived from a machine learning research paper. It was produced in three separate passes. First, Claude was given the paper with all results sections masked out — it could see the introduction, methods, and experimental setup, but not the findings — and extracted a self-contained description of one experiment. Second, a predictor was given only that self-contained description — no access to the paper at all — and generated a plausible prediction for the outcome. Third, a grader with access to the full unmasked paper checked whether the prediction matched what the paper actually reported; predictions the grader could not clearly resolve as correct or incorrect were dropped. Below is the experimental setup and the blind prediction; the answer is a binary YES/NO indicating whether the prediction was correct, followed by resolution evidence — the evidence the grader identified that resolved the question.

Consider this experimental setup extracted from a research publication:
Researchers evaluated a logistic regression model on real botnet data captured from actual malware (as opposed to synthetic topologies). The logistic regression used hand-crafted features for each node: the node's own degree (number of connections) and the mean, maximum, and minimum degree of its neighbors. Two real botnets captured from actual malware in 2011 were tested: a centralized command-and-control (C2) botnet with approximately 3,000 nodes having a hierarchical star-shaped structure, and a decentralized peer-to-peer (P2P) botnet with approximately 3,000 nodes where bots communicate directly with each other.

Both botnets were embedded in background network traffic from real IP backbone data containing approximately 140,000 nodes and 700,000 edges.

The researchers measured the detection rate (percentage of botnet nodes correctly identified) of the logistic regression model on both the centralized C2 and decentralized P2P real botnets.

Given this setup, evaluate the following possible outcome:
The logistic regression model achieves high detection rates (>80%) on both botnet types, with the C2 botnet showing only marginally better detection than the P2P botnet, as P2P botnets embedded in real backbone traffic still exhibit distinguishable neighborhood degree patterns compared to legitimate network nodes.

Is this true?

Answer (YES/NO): NO